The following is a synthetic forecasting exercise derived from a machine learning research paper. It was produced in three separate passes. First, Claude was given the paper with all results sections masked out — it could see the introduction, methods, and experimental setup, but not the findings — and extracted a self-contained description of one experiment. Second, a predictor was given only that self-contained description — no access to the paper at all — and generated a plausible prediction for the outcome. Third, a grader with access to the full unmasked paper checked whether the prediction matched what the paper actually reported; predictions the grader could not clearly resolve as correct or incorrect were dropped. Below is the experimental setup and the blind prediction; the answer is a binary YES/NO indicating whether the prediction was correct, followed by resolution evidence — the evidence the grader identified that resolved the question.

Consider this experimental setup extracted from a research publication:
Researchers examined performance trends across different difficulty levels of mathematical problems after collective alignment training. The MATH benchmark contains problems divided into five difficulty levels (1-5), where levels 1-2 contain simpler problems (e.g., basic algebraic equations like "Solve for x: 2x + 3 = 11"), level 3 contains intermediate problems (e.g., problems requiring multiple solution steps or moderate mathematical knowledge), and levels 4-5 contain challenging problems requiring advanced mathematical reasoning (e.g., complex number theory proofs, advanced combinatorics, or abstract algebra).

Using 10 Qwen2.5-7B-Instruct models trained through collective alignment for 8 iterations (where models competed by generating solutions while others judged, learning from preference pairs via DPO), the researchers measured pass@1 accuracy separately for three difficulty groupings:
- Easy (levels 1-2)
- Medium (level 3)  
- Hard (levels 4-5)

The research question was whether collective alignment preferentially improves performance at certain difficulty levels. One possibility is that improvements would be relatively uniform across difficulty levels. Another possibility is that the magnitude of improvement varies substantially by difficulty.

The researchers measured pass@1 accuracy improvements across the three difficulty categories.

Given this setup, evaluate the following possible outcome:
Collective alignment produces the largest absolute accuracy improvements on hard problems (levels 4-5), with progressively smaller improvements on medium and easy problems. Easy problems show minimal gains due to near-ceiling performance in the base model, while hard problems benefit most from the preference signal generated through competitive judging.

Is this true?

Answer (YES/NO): NO